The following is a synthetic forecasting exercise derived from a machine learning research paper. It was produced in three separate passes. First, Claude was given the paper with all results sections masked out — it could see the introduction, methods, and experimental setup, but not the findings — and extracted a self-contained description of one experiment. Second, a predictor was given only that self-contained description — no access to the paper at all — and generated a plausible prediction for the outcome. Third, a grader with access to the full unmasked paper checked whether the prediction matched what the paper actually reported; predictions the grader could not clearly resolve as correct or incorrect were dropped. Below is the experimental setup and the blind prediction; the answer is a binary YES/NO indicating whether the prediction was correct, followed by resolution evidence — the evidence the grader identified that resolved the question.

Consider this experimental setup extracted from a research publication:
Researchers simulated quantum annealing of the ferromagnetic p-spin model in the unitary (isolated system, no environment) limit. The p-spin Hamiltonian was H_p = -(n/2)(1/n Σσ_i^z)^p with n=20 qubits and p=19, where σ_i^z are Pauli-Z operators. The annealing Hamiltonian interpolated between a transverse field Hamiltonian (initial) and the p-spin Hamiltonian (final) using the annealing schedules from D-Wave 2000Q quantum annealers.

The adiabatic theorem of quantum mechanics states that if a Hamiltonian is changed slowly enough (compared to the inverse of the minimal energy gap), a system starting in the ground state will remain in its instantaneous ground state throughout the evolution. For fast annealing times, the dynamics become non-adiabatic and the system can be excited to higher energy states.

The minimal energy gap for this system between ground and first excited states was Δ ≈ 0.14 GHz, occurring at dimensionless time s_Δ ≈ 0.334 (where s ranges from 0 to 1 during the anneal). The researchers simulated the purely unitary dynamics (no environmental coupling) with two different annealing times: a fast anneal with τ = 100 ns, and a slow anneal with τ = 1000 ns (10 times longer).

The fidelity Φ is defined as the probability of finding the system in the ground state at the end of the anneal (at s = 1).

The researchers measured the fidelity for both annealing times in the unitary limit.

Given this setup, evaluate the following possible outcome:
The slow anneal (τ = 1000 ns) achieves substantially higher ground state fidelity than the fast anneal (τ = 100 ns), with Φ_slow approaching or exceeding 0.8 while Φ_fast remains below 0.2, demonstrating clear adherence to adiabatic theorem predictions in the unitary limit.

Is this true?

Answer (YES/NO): NO